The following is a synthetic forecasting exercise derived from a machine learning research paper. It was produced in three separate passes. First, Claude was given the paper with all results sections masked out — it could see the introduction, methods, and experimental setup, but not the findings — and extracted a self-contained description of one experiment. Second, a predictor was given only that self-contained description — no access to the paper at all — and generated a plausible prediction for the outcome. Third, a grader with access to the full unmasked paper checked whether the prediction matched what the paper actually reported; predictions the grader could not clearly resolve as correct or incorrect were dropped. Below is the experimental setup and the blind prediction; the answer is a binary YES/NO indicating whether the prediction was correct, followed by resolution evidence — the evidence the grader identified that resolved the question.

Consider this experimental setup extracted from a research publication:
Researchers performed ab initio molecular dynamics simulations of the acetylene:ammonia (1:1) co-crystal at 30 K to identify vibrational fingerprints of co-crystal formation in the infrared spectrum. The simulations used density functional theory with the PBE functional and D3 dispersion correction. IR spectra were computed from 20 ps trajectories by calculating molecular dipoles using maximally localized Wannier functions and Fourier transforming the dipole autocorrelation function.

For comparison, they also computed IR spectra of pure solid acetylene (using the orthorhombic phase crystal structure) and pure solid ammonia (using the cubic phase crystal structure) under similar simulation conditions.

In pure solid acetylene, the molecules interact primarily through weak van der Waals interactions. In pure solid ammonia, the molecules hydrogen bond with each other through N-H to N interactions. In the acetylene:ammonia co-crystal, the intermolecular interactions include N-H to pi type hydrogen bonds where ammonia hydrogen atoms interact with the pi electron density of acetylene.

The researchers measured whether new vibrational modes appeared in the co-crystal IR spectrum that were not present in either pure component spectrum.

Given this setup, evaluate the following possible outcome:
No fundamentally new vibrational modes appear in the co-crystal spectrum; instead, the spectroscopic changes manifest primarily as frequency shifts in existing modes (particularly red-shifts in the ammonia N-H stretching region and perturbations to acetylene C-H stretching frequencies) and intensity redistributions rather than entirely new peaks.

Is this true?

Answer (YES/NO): NO